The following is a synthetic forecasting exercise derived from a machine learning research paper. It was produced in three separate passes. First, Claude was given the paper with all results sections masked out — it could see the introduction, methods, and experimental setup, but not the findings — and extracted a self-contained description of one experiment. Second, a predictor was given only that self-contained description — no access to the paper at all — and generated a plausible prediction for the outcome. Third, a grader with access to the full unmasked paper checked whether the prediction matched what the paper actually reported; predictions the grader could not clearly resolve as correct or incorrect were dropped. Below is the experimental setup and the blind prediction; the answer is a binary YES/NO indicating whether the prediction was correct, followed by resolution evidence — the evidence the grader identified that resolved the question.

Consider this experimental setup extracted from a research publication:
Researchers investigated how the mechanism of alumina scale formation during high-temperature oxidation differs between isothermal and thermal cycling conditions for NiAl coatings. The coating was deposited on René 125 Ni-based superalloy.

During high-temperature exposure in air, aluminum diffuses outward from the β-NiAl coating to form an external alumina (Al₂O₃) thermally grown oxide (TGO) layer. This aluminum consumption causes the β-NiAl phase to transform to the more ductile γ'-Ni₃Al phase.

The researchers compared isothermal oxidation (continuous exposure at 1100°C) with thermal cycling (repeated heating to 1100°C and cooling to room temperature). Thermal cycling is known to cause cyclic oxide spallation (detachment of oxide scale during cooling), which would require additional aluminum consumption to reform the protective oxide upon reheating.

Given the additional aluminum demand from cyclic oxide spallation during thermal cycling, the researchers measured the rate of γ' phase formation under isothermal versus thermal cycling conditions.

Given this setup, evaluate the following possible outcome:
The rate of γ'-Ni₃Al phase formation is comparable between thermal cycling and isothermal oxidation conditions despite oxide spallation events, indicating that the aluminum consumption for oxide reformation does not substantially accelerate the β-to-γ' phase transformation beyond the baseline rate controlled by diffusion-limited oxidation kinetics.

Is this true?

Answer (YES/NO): NO